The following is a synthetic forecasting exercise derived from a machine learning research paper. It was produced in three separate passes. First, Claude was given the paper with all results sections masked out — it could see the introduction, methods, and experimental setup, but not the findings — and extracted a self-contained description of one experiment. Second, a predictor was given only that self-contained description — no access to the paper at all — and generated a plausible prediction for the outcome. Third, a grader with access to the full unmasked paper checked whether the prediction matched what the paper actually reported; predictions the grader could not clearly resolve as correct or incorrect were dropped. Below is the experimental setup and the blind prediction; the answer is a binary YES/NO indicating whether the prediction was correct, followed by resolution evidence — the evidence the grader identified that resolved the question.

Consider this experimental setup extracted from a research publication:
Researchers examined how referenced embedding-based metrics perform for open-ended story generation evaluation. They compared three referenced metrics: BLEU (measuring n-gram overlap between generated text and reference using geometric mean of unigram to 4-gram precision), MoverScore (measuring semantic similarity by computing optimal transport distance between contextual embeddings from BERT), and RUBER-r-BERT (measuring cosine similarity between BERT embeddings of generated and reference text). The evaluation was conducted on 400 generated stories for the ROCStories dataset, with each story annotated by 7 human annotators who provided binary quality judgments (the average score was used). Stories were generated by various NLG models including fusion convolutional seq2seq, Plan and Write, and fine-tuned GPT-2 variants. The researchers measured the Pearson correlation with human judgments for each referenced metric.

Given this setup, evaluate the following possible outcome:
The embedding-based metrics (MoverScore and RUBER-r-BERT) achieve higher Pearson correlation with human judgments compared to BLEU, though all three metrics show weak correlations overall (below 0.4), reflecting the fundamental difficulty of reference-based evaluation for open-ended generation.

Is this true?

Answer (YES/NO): YES